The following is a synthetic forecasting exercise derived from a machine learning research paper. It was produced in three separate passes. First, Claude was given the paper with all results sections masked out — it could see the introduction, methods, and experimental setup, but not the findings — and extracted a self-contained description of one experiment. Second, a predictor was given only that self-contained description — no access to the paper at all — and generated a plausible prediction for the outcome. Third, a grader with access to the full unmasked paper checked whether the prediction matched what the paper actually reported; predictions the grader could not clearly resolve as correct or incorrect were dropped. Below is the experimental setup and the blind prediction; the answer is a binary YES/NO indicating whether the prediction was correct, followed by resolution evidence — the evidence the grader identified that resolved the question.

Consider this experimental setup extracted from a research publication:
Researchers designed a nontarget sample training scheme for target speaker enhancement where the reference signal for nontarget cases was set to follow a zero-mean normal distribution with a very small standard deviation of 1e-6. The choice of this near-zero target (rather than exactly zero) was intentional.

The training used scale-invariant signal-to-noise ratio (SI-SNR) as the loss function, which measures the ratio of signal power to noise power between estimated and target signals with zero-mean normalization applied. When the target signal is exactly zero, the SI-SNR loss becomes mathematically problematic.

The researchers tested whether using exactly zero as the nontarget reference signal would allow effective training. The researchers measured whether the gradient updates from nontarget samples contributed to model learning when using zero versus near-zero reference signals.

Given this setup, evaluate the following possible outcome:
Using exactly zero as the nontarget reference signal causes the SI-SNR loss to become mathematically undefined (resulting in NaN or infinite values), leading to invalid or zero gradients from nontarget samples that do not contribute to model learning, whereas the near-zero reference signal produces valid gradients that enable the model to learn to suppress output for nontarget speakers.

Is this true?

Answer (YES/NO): NO